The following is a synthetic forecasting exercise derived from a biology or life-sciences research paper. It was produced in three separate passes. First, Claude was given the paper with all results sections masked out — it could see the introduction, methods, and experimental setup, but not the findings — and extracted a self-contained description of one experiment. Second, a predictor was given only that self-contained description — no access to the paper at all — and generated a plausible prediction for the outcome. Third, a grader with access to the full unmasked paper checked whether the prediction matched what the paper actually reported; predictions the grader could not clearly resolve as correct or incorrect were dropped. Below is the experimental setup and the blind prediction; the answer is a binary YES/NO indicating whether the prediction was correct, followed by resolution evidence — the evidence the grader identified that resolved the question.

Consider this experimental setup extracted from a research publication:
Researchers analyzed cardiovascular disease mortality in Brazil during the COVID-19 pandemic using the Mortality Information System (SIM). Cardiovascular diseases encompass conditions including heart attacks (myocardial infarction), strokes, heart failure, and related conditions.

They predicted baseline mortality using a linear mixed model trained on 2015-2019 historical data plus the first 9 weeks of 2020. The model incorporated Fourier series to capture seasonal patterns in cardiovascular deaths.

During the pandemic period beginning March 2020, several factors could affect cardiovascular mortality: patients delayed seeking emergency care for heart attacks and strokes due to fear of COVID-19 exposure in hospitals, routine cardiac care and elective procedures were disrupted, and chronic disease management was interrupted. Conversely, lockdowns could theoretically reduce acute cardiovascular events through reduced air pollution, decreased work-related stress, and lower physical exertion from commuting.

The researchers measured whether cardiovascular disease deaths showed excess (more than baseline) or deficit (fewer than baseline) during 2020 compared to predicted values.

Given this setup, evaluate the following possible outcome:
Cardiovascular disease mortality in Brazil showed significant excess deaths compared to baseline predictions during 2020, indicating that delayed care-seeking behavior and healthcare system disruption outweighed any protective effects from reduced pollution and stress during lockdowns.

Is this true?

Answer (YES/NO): NO